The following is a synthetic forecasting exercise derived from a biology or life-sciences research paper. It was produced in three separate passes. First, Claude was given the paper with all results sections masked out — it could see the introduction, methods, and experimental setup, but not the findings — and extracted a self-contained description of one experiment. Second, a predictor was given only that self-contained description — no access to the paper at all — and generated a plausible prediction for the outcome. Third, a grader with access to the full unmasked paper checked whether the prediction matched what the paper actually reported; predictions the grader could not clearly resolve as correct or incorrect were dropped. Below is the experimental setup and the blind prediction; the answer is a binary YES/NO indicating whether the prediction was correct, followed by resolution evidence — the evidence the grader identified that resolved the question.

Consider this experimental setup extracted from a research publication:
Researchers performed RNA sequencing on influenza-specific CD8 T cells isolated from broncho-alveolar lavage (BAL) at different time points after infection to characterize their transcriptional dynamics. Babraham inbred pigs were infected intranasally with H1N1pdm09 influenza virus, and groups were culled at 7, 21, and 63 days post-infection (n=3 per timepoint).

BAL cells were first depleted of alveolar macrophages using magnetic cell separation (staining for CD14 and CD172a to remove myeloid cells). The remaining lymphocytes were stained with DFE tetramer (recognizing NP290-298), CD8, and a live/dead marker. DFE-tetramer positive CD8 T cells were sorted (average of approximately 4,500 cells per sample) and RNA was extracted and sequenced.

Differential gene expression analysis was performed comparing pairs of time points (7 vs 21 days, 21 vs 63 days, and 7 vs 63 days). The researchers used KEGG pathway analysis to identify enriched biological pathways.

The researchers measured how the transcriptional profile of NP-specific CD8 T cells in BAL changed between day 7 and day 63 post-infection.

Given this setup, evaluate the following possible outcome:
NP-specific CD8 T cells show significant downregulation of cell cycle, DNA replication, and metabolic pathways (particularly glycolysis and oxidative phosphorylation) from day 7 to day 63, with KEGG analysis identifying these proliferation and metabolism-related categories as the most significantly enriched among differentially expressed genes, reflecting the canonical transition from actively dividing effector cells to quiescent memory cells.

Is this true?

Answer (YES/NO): NO